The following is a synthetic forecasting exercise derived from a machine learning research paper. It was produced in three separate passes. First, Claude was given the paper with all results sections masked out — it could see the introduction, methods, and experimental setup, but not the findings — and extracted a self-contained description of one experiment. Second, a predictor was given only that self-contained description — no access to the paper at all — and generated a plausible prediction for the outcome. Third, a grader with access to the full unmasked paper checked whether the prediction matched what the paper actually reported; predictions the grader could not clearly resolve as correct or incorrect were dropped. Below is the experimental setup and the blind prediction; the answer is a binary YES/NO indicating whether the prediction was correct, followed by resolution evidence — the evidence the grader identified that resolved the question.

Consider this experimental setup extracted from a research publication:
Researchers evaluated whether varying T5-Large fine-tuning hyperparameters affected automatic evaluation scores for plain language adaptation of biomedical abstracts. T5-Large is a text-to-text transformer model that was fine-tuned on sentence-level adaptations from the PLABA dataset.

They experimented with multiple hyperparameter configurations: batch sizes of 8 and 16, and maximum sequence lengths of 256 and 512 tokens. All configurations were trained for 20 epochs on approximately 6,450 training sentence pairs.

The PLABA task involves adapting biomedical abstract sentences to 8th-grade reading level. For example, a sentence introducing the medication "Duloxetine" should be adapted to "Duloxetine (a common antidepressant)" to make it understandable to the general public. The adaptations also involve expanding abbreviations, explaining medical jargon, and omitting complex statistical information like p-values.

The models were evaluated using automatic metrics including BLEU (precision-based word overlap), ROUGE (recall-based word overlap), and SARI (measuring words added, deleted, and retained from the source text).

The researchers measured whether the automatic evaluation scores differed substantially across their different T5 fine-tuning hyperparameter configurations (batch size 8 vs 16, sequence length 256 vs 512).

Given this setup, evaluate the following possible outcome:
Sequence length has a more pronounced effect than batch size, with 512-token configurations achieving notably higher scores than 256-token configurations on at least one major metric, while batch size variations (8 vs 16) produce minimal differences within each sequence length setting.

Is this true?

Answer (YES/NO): NO